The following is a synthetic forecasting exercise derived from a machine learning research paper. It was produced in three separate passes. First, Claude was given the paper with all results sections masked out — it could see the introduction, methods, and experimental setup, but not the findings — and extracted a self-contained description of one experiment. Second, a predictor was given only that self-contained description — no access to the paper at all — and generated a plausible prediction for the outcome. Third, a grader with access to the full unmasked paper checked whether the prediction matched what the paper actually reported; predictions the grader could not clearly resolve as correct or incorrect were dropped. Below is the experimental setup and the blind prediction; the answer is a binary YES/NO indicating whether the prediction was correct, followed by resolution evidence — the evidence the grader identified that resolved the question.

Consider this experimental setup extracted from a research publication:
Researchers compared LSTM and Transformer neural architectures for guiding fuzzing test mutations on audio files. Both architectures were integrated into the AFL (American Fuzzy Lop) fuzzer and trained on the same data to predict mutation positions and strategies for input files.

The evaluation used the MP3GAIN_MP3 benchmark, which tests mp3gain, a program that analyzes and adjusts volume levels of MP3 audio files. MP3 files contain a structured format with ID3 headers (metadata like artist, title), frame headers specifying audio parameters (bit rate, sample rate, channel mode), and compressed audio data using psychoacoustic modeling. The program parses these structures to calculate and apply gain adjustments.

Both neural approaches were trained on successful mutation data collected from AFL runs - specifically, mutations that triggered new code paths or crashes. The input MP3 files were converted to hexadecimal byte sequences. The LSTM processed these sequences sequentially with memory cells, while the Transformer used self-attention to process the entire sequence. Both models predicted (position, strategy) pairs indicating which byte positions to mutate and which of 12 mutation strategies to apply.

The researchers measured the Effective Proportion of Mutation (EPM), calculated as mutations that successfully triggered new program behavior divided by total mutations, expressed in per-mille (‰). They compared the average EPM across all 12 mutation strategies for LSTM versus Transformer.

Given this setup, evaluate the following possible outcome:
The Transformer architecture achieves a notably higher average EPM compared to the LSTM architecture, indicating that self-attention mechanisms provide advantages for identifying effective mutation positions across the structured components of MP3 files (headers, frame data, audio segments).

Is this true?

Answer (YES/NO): NO